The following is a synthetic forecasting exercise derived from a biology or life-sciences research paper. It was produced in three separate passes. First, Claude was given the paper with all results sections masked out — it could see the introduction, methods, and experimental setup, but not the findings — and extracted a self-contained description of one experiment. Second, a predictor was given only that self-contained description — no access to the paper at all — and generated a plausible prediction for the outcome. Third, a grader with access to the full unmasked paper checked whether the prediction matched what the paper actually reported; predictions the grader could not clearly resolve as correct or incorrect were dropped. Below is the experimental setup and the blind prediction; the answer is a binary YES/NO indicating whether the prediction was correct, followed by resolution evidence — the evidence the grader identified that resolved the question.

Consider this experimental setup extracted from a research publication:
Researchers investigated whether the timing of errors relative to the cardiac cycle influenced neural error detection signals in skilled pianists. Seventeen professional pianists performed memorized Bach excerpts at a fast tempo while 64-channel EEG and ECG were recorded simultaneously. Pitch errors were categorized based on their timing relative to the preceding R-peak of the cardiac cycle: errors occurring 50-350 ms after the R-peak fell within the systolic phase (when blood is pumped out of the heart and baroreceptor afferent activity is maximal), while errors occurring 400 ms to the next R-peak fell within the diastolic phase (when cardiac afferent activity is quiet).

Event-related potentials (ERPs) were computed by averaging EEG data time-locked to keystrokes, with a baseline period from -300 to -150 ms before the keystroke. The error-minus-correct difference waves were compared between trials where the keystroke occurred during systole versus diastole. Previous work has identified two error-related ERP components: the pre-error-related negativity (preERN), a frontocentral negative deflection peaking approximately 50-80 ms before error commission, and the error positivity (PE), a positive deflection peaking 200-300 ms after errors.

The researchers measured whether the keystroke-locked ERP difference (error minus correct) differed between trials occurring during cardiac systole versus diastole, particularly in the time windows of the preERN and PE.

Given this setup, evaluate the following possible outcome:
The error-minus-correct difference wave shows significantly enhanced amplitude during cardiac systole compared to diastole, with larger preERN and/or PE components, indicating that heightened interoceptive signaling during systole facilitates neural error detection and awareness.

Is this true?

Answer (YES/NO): NO